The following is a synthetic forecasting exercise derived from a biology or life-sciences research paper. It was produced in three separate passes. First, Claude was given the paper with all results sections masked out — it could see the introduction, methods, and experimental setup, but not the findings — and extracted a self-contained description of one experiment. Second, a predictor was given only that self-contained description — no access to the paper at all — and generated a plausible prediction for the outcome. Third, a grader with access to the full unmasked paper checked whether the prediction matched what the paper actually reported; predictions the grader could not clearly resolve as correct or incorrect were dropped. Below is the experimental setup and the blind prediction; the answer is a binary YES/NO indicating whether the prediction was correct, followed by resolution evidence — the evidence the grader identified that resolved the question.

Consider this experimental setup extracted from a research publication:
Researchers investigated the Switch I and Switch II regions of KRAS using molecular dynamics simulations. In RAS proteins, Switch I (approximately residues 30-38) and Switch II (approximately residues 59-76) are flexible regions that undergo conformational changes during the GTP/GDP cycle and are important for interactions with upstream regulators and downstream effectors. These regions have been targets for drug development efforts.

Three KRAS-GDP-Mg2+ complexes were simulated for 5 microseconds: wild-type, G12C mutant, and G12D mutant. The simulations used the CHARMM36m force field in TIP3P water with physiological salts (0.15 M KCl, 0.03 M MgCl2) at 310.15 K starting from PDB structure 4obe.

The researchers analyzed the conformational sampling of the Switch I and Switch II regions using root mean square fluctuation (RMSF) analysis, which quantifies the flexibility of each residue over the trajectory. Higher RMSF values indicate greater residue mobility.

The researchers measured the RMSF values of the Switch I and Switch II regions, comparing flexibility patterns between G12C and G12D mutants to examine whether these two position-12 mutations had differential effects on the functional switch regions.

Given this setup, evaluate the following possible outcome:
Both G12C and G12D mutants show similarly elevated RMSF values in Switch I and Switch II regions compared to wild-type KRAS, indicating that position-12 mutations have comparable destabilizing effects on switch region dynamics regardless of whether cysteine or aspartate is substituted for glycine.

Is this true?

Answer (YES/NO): NO